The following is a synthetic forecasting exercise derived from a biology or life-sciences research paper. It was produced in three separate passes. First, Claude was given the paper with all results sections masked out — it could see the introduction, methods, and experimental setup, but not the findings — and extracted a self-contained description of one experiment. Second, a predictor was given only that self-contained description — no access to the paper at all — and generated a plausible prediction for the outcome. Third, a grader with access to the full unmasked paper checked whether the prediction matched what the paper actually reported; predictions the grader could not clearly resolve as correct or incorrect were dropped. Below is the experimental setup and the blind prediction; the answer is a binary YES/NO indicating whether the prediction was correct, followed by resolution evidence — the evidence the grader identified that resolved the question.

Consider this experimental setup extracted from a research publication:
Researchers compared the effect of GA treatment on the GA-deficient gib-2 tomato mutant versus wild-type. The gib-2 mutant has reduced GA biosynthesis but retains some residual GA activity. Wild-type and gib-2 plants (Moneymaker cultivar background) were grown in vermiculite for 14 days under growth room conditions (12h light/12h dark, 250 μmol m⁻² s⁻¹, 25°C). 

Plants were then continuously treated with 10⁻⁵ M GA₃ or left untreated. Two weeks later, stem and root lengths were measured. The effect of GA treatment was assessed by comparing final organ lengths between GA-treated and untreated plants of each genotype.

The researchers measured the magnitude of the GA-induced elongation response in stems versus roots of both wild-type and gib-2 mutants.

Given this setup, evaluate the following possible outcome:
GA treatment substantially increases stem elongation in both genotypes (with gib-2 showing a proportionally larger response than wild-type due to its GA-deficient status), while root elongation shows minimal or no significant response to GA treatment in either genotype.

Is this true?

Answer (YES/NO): YES